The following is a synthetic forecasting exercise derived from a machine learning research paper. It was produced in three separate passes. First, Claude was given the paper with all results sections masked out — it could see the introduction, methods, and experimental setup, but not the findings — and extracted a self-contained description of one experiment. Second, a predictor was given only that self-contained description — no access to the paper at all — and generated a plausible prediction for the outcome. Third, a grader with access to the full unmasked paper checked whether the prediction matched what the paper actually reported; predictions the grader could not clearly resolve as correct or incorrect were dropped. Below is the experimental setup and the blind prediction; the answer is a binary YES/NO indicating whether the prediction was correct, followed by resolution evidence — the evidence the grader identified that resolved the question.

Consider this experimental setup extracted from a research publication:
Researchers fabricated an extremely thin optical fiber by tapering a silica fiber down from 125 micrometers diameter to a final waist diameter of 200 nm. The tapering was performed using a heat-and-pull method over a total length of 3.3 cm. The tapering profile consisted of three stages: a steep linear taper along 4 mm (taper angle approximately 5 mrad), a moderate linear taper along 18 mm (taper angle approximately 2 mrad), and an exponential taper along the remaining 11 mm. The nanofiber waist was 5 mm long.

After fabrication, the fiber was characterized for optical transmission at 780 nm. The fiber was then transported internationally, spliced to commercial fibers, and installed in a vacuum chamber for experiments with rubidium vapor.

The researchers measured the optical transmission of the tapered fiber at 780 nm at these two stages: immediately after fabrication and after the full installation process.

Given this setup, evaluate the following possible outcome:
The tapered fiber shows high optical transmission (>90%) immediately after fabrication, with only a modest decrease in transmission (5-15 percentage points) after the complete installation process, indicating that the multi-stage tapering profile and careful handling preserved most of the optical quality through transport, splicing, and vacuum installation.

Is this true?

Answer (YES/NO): NO